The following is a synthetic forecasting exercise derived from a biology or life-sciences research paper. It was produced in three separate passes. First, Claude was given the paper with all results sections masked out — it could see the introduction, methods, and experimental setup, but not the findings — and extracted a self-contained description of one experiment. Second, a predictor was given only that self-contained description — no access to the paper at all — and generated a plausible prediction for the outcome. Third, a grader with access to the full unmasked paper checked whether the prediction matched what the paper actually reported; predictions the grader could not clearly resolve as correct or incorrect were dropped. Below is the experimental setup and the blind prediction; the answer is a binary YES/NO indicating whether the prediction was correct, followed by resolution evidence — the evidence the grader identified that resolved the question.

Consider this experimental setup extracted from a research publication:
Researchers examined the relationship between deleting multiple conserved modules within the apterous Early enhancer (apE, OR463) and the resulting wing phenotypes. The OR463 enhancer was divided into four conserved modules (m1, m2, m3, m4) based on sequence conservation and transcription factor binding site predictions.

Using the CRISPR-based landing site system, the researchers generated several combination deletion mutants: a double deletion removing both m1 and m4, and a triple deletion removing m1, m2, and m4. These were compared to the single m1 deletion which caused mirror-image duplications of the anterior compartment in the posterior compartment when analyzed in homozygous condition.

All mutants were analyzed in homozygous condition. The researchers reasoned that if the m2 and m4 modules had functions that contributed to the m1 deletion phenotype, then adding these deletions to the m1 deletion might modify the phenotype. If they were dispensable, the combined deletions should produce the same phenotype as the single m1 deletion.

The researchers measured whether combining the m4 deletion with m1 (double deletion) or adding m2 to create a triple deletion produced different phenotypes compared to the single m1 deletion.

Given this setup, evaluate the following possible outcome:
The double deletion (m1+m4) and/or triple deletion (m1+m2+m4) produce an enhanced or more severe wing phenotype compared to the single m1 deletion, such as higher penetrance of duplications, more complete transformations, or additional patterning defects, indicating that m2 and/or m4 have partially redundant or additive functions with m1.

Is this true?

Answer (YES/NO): YES